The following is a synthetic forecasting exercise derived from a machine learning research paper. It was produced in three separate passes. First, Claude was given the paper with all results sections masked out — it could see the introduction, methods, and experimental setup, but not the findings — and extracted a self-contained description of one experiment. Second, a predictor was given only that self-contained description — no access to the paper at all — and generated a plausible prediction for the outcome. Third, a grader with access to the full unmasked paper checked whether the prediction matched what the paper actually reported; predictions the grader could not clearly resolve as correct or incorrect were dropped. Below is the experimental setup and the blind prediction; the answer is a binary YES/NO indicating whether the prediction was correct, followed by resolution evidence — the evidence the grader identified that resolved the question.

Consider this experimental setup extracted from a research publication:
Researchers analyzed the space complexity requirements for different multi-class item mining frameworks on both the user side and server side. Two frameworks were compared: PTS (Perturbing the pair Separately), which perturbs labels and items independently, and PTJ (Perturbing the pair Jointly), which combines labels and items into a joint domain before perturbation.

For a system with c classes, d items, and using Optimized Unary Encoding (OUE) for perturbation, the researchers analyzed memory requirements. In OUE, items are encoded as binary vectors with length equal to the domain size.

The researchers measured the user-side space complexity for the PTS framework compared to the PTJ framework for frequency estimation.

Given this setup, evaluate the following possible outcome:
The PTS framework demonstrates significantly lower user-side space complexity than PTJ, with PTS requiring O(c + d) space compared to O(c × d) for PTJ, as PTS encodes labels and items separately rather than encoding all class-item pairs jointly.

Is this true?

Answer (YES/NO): NO